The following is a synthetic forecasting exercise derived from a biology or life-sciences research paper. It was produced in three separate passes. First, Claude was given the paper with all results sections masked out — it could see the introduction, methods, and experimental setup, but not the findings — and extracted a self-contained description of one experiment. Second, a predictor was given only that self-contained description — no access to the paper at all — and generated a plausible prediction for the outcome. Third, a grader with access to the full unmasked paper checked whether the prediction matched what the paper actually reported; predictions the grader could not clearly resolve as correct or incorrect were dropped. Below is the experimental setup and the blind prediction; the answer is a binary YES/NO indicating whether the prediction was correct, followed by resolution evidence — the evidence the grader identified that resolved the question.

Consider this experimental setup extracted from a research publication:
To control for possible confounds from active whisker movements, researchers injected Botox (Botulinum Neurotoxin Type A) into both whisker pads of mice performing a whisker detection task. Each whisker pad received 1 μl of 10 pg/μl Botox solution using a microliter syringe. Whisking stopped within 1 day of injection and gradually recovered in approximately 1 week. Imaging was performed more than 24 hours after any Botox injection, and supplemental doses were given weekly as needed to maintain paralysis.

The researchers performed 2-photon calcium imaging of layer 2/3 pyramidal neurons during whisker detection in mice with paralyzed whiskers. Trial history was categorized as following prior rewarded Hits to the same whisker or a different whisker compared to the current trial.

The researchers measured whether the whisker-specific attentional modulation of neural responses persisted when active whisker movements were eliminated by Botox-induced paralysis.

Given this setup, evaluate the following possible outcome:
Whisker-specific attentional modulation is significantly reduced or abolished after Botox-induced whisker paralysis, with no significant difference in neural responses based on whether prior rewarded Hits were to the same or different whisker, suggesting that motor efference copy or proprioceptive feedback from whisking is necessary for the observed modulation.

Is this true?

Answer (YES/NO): NO